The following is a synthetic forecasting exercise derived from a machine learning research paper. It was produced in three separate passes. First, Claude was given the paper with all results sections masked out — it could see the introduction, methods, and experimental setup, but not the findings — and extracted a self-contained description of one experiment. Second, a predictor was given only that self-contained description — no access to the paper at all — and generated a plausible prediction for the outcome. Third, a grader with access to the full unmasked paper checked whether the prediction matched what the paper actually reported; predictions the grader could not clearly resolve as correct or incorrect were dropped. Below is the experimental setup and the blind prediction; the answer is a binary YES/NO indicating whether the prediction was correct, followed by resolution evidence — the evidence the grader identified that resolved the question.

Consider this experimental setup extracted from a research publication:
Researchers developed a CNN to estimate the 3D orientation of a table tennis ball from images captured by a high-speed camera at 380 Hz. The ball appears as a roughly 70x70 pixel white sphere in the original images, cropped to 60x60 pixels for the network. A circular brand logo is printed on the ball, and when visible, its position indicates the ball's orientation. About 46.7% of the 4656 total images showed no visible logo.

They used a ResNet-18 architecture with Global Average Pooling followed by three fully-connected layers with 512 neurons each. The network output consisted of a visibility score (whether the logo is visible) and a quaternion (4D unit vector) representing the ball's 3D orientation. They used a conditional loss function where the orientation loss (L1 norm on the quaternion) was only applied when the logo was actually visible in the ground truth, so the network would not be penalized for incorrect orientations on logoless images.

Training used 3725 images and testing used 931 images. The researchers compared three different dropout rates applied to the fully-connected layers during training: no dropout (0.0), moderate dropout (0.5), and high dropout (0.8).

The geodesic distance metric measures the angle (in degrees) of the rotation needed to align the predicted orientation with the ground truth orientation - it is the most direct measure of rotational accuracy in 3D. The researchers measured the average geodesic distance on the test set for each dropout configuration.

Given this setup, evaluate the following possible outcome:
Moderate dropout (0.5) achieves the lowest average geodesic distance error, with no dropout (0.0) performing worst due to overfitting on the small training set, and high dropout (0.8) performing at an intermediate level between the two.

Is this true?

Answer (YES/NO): NO